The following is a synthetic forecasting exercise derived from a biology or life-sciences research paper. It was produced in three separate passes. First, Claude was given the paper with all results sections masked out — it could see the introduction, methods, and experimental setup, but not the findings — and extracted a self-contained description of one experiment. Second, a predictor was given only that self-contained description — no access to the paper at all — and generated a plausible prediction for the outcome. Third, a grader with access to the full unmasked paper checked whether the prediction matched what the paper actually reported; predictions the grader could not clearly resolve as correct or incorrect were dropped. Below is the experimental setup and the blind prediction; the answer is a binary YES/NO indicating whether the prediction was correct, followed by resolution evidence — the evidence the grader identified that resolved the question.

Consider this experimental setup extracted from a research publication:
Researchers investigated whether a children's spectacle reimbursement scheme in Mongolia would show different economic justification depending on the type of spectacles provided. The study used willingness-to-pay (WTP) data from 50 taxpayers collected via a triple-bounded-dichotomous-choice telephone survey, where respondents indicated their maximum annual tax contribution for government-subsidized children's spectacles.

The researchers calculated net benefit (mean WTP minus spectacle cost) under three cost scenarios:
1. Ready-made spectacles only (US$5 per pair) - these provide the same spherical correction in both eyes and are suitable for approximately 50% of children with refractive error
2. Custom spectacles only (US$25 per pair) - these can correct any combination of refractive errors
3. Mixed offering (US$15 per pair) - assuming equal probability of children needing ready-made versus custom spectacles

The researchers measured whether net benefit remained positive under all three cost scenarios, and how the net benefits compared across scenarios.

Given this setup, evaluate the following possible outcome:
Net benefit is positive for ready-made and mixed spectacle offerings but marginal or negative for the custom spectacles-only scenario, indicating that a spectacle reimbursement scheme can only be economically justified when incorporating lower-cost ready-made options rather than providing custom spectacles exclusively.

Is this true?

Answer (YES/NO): YES